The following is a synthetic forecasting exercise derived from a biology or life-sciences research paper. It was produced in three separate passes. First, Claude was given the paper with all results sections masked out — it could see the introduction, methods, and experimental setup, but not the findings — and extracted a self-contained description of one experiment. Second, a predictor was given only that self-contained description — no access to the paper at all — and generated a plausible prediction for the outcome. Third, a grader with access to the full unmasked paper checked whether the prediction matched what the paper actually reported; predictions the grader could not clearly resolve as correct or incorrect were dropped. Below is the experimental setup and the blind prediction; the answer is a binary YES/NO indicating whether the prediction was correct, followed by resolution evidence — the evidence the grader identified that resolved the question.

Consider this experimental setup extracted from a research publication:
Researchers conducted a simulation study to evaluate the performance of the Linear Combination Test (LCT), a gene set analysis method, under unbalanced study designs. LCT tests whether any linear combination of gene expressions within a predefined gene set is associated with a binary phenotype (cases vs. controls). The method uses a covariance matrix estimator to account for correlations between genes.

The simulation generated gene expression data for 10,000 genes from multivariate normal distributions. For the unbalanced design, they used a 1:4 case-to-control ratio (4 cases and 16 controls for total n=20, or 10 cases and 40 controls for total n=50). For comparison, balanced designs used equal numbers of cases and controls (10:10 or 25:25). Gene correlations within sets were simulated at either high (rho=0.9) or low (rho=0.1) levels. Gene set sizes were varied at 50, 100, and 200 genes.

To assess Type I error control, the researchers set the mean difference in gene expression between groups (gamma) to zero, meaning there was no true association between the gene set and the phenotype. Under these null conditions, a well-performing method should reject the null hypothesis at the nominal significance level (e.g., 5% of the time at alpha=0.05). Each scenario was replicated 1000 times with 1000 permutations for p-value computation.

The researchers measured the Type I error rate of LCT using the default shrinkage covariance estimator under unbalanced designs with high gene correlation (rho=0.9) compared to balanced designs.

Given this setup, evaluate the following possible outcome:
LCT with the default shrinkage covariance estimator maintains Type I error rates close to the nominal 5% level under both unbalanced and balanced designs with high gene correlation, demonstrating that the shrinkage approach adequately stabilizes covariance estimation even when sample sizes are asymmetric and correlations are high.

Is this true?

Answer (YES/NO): NO